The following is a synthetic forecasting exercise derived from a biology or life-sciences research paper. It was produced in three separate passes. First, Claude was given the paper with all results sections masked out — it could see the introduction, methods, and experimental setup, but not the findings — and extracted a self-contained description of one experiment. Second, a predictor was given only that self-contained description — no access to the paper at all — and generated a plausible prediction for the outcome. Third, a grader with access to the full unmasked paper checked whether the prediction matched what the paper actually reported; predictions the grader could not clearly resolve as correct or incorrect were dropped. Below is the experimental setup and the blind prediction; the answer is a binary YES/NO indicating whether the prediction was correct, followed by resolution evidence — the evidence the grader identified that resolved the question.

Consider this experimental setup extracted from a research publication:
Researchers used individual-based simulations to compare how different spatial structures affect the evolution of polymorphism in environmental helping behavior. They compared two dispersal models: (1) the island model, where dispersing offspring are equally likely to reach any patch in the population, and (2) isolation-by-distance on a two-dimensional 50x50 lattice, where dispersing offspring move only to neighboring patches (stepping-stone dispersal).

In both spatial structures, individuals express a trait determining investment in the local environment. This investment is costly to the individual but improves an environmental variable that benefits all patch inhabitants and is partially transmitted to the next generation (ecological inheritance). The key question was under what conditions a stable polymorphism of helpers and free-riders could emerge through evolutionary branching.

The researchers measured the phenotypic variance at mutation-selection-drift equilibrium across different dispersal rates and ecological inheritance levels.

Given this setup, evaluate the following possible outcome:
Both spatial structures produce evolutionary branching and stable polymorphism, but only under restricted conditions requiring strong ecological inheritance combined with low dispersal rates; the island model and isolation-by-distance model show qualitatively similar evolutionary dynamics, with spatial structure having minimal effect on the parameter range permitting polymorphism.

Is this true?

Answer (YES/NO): NO